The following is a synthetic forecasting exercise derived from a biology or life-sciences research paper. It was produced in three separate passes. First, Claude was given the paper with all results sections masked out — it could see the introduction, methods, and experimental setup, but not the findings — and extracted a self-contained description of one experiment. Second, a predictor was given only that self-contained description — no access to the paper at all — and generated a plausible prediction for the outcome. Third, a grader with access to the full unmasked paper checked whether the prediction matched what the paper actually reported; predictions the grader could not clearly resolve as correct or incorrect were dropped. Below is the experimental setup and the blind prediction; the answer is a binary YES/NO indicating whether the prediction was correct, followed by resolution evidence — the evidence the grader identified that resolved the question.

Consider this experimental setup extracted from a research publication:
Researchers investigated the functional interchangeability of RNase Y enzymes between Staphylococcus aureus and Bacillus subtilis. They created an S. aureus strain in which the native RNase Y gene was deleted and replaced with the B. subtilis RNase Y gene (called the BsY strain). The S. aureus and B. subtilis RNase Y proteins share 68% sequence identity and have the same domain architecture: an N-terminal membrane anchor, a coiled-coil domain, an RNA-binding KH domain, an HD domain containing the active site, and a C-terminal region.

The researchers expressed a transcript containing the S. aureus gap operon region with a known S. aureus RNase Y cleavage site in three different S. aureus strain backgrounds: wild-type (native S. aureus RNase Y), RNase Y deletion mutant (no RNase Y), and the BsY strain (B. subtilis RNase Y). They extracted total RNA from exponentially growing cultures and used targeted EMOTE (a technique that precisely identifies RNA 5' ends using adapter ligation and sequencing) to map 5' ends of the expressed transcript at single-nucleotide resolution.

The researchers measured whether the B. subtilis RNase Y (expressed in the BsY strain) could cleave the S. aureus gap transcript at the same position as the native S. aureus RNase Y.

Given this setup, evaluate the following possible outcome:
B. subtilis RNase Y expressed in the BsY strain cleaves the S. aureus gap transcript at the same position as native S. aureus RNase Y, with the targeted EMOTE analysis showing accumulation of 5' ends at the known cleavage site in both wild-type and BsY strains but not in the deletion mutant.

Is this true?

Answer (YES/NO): YES